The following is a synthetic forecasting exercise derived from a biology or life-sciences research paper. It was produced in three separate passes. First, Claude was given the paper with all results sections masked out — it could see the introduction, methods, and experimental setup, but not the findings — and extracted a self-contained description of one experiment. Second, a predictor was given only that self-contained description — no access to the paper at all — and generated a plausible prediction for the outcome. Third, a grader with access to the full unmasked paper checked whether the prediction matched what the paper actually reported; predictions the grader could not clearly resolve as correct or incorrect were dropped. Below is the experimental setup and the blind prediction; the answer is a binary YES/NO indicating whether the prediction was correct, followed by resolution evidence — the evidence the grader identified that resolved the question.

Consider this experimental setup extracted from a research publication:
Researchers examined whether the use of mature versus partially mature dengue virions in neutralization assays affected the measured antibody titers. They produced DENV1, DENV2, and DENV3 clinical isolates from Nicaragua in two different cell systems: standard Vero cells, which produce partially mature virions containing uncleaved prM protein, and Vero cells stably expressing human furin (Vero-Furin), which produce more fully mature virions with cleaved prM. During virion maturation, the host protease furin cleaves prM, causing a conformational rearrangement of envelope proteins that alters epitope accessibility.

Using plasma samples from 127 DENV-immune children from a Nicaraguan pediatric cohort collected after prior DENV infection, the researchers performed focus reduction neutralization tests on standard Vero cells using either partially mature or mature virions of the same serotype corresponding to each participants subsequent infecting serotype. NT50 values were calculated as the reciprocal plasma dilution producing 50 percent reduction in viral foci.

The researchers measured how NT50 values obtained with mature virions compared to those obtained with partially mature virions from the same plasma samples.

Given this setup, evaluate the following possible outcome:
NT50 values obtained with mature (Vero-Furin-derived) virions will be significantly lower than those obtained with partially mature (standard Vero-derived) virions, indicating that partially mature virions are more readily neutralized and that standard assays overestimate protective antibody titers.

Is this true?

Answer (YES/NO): YES